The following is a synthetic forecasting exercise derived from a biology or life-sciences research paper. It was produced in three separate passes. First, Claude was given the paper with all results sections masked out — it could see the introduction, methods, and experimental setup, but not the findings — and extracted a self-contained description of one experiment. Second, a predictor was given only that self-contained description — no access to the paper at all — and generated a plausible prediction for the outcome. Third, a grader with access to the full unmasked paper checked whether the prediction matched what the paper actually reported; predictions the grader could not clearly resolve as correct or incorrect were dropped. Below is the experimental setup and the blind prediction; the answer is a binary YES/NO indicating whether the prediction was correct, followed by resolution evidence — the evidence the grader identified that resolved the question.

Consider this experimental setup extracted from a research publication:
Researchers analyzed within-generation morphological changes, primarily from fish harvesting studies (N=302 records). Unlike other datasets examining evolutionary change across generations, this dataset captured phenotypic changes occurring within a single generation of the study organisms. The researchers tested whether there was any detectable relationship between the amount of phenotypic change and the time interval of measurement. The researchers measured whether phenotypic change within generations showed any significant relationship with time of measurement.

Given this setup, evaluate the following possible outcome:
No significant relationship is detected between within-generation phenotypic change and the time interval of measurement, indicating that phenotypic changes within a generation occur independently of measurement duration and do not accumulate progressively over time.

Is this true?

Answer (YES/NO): YES